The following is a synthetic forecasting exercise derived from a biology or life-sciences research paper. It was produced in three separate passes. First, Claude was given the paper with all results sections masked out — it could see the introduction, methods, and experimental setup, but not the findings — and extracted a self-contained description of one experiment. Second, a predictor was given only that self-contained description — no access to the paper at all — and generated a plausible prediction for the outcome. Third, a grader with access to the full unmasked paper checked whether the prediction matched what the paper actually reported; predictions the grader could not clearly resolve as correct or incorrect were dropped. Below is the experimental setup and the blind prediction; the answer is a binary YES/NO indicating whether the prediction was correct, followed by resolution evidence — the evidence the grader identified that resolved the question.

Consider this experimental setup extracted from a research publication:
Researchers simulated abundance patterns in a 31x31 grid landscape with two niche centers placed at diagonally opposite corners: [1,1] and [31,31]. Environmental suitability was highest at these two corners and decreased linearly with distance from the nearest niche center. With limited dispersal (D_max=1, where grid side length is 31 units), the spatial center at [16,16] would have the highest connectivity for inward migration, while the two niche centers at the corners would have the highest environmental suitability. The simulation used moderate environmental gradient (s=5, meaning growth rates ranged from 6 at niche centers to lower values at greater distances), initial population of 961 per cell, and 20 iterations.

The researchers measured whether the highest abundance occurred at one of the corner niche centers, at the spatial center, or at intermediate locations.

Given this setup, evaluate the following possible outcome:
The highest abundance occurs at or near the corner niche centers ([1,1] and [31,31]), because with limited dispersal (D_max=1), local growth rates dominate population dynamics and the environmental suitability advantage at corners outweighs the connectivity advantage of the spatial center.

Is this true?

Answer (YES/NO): YES